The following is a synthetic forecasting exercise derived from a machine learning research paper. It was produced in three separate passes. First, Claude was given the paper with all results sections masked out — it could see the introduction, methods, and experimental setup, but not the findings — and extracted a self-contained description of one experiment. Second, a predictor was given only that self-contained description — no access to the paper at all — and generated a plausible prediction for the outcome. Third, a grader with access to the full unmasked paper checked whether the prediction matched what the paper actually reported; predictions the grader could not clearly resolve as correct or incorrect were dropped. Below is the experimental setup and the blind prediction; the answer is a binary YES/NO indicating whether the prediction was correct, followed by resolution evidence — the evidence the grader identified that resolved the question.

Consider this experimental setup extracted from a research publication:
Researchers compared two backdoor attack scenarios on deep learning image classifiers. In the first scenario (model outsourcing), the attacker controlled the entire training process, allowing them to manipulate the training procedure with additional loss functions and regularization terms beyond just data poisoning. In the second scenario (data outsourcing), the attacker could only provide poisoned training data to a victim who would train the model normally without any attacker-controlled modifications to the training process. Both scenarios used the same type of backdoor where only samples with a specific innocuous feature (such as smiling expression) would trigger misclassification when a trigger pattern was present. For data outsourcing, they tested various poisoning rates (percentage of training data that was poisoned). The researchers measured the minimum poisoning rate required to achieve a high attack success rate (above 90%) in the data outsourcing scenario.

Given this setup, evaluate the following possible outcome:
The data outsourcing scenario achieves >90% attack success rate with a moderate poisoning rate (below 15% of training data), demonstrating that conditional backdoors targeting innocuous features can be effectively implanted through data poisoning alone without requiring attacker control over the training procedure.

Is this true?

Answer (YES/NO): YES